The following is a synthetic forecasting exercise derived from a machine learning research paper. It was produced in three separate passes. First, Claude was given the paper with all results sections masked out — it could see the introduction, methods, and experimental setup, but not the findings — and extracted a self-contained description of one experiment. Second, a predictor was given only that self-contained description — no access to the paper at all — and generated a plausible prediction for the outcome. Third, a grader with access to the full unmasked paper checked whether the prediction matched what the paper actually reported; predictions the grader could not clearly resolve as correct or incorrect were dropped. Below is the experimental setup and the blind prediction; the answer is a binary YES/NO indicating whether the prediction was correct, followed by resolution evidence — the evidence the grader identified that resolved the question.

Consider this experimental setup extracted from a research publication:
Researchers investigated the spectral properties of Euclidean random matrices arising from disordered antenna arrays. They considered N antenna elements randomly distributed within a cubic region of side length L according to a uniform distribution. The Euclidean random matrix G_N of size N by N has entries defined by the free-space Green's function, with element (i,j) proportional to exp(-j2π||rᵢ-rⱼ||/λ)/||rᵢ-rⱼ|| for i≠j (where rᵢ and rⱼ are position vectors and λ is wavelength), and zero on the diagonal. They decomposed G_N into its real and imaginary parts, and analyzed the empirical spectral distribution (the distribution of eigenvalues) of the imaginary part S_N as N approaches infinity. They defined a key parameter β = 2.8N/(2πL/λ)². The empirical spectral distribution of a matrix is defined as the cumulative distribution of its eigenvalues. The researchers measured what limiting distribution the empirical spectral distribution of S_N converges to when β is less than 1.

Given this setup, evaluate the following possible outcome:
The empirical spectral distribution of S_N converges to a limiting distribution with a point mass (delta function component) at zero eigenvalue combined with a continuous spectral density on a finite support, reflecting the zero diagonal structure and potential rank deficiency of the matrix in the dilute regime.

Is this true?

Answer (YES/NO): NO